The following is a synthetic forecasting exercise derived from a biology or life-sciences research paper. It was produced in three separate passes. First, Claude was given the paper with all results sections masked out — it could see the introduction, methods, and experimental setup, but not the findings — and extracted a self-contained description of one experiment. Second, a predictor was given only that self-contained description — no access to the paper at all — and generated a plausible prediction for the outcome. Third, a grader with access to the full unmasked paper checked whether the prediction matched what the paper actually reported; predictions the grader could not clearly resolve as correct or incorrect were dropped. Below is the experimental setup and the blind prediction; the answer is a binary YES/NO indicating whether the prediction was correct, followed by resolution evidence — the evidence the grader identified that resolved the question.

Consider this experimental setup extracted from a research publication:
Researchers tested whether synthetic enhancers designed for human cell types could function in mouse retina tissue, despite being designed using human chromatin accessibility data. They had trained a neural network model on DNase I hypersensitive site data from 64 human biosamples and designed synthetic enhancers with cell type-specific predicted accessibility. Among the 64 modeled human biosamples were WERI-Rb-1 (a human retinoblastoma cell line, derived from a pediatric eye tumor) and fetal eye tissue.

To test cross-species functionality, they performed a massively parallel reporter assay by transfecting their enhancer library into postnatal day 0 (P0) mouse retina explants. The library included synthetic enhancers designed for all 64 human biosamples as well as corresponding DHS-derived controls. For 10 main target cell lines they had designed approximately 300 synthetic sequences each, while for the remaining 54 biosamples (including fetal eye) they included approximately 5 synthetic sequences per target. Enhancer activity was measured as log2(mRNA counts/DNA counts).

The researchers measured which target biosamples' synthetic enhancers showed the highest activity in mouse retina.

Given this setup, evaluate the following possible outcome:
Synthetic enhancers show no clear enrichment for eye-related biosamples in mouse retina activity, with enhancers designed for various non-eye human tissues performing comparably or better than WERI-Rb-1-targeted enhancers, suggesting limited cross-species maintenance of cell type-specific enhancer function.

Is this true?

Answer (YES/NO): NO